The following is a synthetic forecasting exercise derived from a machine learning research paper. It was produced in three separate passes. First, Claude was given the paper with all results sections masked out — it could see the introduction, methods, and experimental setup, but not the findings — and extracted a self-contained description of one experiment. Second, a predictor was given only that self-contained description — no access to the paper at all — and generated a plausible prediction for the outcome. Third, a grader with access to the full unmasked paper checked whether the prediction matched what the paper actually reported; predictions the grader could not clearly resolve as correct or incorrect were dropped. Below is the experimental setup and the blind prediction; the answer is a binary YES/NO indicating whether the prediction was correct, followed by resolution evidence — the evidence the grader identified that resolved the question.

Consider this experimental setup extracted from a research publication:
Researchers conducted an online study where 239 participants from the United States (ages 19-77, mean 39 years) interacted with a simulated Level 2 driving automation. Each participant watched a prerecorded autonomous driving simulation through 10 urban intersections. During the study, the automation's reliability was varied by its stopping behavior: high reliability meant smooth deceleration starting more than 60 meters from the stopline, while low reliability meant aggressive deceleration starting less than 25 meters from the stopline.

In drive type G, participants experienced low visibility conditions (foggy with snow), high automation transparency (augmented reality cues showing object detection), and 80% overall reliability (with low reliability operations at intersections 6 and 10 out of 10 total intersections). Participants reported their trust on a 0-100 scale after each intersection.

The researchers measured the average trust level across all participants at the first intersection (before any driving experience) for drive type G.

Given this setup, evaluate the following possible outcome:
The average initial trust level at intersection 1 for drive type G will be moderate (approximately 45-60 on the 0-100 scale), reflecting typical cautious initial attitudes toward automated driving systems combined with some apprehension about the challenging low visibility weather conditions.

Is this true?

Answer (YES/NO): NO